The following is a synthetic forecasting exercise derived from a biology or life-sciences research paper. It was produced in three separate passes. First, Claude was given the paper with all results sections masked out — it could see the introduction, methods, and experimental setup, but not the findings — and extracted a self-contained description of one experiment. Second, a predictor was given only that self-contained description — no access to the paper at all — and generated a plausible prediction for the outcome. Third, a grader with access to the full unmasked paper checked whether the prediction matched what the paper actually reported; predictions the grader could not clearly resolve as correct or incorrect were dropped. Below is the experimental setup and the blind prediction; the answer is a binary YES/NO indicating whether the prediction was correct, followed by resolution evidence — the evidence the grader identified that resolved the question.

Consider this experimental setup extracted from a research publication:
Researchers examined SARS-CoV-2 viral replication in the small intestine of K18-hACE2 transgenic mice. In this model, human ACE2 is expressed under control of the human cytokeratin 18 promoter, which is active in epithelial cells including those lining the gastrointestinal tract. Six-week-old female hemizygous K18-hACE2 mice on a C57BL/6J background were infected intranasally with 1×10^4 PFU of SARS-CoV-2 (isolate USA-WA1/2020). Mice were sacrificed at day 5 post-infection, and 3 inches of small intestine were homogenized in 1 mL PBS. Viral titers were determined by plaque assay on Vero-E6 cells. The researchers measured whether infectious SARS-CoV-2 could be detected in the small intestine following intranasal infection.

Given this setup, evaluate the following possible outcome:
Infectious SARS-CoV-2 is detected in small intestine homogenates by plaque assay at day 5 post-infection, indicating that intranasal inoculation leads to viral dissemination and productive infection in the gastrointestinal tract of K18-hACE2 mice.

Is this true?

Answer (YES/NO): YES